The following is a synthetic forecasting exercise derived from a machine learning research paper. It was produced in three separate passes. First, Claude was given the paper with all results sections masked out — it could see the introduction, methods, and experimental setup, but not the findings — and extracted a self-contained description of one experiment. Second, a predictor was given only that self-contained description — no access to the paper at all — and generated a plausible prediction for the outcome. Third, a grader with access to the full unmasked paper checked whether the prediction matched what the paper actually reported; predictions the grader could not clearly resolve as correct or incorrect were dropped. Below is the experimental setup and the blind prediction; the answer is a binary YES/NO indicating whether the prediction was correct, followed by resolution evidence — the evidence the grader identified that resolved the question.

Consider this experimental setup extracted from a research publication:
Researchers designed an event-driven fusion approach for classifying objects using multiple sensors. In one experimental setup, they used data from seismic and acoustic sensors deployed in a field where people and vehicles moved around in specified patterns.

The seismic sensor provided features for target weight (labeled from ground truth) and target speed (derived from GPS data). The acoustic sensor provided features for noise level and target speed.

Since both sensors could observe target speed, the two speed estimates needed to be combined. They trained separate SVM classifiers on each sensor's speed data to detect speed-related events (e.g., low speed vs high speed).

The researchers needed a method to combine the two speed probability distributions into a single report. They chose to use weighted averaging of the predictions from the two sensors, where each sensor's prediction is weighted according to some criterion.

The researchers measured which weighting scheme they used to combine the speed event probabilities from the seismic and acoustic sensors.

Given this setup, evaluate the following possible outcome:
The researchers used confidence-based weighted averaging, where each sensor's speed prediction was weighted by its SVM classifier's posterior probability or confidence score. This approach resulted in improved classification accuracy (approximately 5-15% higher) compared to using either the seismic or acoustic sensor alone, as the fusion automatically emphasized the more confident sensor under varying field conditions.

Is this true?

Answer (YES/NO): NO